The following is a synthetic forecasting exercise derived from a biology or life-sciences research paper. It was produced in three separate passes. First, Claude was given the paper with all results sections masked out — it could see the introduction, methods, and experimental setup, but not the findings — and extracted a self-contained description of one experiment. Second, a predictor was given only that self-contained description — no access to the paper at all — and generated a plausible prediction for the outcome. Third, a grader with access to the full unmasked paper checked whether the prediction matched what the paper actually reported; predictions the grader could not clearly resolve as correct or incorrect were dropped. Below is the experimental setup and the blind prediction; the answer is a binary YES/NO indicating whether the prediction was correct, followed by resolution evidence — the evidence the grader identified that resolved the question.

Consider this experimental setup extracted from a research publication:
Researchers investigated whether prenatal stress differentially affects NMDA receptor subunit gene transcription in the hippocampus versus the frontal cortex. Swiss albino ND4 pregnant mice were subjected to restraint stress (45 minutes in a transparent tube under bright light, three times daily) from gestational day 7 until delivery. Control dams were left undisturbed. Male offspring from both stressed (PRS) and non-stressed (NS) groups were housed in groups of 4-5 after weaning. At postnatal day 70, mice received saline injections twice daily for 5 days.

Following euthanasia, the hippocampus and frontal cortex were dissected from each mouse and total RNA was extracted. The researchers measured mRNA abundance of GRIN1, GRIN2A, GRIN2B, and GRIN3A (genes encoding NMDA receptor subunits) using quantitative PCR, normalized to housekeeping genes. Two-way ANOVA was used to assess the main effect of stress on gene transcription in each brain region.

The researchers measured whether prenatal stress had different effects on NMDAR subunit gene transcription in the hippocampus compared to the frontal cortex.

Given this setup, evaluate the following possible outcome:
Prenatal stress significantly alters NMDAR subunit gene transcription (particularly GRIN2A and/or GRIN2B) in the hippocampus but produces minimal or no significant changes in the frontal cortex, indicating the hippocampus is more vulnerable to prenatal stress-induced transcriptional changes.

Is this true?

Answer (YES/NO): YES